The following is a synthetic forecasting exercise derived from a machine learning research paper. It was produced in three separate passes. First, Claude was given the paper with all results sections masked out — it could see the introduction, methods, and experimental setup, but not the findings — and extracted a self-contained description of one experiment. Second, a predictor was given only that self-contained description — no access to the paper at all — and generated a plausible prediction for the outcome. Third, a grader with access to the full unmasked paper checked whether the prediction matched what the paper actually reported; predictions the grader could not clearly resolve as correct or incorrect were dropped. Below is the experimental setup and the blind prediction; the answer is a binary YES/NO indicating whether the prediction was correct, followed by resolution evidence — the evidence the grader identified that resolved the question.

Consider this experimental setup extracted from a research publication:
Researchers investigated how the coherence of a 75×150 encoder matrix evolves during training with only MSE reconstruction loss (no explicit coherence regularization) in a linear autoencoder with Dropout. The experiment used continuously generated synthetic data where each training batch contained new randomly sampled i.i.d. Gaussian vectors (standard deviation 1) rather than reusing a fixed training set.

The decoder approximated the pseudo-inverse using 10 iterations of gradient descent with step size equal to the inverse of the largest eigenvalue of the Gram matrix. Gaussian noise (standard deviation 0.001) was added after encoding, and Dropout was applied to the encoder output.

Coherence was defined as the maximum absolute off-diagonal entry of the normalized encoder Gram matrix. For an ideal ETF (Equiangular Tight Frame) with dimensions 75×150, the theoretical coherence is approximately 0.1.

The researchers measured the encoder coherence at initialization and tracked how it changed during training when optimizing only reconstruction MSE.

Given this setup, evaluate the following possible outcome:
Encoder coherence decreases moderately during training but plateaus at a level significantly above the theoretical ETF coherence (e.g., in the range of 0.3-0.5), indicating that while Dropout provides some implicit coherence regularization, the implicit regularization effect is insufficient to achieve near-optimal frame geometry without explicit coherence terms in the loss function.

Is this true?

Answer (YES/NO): YES